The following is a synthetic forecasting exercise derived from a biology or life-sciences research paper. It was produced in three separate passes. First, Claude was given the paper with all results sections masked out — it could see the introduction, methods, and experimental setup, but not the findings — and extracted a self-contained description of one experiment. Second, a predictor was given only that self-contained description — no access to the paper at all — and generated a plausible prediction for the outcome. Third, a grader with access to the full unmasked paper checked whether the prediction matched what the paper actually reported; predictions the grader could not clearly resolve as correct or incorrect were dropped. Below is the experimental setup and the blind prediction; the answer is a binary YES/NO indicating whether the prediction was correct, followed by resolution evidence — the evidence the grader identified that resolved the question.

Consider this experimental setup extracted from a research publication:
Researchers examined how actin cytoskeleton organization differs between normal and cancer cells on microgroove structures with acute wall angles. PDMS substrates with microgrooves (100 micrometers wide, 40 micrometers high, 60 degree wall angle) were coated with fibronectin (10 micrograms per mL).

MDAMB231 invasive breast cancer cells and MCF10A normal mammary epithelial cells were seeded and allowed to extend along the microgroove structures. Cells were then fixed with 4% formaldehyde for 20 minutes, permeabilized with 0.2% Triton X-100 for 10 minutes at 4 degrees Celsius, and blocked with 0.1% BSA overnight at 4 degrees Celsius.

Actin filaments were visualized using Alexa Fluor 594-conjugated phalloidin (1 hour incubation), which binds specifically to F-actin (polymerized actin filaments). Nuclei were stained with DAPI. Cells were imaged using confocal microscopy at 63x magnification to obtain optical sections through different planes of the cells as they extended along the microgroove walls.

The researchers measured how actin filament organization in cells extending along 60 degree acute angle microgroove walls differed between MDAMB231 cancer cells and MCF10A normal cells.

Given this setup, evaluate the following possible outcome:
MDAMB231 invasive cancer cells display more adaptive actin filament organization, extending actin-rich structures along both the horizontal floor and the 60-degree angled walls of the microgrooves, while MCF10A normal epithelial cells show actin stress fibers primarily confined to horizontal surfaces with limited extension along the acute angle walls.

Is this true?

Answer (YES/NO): NO